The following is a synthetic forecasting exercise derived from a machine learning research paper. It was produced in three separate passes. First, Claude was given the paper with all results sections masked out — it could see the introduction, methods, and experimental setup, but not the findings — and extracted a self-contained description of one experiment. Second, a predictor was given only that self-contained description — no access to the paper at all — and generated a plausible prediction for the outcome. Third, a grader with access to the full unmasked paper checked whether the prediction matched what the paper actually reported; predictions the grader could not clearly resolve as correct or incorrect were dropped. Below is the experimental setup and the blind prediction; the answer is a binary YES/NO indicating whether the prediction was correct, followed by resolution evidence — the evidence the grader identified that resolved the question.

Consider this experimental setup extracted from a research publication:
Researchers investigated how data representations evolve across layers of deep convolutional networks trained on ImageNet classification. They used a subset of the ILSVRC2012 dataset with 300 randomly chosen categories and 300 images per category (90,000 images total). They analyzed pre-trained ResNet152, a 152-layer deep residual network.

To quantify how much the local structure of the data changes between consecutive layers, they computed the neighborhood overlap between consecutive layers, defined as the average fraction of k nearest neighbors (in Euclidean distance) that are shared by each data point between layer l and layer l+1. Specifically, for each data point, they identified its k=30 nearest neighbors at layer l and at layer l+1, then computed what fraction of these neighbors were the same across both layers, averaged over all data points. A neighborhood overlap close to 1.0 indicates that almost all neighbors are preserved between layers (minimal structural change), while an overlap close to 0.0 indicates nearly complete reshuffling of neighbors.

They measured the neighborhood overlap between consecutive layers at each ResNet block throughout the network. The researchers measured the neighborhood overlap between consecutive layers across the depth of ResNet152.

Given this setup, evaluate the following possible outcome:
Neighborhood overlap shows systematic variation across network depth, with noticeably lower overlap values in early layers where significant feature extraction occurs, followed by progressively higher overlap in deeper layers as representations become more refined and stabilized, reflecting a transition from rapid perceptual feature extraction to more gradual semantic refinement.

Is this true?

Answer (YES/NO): NO